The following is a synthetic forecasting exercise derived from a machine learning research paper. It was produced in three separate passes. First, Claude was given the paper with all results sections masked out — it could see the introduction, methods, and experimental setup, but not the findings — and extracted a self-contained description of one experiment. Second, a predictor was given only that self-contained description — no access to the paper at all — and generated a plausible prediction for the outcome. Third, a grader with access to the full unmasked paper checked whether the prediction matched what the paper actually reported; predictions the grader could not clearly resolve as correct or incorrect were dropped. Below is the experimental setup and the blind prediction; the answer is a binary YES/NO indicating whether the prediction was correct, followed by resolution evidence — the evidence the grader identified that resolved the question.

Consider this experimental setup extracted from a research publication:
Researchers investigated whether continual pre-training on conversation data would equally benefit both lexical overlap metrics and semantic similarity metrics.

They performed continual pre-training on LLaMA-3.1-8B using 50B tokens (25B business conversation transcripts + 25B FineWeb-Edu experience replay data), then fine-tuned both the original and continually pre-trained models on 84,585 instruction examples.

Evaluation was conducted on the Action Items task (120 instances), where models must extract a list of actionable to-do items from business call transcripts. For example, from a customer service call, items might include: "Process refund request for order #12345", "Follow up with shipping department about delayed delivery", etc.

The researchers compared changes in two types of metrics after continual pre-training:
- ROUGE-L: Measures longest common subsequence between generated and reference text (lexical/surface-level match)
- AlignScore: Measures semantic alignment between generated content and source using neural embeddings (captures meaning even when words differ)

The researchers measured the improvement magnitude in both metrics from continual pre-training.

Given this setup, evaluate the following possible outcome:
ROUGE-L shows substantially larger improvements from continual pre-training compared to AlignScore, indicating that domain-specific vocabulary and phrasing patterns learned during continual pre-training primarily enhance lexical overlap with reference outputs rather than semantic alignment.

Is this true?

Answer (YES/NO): NO